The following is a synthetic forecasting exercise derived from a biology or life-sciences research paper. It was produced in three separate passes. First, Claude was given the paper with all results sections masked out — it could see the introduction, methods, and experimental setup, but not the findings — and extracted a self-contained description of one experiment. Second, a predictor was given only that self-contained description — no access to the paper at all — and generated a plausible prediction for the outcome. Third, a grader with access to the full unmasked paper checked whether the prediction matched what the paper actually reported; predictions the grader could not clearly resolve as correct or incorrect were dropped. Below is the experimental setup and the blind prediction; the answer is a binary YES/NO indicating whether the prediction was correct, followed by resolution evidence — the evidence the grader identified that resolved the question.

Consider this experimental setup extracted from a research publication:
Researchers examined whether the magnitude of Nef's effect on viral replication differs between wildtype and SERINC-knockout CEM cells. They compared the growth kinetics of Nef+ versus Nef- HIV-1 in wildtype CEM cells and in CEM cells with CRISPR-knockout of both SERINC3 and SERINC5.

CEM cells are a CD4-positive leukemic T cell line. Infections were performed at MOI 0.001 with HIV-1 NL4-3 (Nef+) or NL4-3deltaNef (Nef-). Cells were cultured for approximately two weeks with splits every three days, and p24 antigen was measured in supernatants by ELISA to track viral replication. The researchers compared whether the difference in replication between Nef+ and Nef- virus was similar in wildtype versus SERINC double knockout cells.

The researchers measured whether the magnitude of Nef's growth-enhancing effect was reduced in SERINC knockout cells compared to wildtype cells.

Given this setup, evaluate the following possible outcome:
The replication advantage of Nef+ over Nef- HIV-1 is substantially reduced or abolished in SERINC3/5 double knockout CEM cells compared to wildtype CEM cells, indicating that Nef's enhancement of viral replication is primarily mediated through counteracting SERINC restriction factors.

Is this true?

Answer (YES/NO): NO